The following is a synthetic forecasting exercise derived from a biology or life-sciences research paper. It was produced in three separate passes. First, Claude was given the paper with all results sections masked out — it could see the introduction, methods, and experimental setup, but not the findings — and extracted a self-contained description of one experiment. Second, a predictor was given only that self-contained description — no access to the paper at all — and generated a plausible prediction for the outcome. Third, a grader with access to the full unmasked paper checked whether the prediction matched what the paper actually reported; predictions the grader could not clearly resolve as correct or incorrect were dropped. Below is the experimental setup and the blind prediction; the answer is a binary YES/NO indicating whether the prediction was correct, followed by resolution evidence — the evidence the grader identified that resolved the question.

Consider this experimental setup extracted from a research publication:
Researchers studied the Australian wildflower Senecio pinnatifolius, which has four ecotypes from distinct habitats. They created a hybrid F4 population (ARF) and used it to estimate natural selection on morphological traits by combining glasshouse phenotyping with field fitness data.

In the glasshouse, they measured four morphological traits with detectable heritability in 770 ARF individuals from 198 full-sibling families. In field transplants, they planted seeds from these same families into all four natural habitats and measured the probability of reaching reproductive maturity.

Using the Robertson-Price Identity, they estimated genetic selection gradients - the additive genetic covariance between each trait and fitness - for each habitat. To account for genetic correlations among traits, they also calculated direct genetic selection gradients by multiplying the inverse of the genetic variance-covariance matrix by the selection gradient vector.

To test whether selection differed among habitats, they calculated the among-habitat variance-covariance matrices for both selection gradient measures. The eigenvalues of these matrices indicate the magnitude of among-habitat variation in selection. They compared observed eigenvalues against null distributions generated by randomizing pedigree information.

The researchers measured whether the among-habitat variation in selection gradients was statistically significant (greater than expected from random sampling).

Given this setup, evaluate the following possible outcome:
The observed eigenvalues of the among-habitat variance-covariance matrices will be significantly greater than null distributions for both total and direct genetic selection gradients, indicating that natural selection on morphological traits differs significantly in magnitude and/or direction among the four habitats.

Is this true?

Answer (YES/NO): YES